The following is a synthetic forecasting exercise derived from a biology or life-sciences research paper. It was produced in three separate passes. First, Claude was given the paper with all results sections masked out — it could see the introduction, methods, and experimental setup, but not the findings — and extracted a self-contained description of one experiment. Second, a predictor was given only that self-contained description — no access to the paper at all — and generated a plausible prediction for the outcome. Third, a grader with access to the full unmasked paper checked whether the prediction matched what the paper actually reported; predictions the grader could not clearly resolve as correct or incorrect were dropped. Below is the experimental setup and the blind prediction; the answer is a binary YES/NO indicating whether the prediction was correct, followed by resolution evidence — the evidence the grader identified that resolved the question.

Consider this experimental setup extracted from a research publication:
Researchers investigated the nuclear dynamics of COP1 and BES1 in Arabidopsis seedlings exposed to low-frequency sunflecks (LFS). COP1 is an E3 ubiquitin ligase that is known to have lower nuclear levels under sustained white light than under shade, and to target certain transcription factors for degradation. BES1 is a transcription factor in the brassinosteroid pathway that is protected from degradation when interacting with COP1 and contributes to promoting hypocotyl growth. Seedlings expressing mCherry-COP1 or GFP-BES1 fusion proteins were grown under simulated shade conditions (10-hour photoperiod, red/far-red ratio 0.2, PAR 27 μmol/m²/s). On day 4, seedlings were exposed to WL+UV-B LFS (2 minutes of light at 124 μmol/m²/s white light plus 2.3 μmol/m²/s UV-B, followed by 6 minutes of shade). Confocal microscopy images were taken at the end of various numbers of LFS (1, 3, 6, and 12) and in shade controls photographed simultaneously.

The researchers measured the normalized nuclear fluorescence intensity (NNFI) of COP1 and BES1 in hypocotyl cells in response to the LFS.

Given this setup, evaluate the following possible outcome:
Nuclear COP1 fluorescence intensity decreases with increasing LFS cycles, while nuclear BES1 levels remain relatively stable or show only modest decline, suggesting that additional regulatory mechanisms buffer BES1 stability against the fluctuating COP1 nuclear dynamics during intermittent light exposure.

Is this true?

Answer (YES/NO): NO